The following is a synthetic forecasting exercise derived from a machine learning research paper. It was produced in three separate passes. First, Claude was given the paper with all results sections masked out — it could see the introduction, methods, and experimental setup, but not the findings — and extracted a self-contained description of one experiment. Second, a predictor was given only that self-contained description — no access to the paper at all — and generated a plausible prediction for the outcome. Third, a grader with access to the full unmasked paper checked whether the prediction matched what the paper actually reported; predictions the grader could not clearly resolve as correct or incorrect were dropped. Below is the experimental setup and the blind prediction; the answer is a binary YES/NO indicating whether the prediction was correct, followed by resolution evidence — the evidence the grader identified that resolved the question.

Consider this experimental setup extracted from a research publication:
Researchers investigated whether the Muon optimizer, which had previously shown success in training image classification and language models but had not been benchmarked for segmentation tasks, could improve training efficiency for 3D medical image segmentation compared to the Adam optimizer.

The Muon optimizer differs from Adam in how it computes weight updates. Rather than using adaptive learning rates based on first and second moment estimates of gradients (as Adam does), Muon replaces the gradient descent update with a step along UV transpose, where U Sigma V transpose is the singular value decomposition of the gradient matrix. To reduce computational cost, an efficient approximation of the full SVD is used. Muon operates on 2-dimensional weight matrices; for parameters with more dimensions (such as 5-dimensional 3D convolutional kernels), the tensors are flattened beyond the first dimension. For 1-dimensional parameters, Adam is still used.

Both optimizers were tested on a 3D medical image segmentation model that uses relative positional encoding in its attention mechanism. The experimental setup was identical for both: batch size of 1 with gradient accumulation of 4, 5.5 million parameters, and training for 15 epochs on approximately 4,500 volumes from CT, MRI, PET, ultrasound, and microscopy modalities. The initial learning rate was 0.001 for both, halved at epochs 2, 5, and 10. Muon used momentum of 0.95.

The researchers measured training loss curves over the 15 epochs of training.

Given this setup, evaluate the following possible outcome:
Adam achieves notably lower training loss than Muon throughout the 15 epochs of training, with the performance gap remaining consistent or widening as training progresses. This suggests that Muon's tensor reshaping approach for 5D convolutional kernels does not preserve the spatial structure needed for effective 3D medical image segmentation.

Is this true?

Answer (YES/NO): NO